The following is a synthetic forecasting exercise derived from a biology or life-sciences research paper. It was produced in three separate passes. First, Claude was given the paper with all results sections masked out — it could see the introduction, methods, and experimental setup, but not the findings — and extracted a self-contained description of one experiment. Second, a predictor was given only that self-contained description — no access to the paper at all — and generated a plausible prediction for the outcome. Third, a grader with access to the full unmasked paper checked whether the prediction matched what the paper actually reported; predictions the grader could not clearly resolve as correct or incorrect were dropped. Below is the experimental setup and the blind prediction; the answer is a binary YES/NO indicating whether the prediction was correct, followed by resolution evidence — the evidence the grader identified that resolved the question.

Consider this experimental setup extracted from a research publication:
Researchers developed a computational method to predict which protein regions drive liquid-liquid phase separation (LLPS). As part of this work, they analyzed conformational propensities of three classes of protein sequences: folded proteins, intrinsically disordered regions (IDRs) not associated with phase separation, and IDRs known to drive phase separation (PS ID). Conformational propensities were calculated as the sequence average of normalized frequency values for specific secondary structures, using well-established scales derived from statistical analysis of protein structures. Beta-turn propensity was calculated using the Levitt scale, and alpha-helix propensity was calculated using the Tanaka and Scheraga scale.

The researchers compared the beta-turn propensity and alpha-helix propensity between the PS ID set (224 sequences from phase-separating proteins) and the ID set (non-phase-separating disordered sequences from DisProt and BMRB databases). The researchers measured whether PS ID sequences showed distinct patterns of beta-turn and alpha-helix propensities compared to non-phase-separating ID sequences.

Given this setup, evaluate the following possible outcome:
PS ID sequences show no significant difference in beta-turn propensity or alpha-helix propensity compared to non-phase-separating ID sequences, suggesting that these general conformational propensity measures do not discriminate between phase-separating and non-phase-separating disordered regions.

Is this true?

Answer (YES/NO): NO